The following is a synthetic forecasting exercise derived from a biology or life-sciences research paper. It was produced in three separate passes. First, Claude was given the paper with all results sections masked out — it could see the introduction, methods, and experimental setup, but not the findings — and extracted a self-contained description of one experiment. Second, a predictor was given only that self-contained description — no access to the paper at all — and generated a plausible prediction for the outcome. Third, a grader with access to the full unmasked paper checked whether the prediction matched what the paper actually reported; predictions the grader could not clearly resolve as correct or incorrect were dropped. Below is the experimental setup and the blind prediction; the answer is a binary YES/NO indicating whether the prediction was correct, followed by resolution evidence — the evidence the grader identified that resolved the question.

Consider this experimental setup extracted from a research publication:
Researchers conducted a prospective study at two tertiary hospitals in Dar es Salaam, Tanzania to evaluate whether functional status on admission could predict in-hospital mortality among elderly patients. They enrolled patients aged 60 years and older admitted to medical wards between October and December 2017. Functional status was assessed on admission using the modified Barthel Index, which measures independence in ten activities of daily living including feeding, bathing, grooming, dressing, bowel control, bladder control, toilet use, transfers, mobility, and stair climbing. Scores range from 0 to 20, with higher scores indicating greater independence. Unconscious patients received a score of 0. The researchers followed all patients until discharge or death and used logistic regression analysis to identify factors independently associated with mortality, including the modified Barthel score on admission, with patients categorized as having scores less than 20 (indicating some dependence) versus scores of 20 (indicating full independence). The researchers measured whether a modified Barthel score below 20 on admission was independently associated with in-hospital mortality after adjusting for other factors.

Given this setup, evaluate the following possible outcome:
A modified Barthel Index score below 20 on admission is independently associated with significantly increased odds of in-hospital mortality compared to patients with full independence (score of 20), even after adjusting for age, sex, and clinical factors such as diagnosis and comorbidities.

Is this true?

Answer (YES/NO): YES